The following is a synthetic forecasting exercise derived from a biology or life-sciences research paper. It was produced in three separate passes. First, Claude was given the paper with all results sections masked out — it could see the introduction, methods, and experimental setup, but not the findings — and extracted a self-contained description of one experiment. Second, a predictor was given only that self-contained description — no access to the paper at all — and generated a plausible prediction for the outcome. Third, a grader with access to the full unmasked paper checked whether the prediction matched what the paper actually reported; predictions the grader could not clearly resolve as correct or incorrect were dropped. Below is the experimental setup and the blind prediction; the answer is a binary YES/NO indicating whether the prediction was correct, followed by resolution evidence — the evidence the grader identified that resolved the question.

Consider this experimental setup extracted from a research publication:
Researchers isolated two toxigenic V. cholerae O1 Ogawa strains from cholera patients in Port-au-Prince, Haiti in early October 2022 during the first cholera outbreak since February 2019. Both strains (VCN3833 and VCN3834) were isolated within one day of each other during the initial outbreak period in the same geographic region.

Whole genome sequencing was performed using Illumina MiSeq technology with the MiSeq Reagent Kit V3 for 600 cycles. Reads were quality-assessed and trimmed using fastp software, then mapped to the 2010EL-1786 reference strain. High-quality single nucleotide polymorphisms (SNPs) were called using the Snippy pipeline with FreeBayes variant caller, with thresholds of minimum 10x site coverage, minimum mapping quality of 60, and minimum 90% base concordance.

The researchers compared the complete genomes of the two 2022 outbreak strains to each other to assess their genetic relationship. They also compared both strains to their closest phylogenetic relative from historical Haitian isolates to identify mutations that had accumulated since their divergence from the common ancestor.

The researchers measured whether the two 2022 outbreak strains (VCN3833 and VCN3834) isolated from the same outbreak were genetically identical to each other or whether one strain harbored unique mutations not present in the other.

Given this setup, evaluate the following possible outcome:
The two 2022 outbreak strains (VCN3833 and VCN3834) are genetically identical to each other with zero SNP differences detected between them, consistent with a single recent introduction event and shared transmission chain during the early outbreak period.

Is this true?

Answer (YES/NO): NO